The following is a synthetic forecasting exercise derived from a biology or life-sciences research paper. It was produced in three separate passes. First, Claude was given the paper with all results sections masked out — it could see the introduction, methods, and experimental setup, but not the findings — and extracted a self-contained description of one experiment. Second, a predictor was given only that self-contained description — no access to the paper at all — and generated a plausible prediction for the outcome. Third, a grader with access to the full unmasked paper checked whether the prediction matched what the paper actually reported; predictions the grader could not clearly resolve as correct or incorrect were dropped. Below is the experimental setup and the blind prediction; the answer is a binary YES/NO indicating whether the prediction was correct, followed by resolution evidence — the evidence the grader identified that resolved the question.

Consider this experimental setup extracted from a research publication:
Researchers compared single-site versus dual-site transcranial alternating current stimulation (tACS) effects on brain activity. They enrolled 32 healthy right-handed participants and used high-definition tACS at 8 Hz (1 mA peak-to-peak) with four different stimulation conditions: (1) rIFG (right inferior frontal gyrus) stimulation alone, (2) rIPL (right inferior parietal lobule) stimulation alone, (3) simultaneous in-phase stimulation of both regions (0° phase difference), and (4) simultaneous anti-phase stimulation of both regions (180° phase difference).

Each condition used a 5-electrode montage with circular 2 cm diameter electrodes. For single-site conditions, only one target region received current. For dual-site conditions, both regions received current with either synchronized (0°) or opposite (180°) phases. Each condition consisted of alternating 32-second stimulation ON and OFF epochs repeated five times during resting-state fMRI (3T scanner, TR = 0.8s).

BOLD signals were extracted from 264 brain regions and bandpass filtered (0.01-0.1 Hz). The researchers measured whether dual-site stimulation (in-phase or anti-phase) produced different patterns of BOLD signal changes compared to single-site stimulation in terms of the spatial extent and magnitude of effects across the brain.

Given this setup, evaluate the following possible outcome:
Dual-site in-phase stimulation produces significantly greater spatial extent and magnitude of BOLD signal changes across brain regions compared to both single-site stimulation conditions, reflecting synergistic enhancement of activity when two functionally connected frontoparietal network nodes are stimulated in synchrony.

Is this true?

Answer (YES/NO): NO